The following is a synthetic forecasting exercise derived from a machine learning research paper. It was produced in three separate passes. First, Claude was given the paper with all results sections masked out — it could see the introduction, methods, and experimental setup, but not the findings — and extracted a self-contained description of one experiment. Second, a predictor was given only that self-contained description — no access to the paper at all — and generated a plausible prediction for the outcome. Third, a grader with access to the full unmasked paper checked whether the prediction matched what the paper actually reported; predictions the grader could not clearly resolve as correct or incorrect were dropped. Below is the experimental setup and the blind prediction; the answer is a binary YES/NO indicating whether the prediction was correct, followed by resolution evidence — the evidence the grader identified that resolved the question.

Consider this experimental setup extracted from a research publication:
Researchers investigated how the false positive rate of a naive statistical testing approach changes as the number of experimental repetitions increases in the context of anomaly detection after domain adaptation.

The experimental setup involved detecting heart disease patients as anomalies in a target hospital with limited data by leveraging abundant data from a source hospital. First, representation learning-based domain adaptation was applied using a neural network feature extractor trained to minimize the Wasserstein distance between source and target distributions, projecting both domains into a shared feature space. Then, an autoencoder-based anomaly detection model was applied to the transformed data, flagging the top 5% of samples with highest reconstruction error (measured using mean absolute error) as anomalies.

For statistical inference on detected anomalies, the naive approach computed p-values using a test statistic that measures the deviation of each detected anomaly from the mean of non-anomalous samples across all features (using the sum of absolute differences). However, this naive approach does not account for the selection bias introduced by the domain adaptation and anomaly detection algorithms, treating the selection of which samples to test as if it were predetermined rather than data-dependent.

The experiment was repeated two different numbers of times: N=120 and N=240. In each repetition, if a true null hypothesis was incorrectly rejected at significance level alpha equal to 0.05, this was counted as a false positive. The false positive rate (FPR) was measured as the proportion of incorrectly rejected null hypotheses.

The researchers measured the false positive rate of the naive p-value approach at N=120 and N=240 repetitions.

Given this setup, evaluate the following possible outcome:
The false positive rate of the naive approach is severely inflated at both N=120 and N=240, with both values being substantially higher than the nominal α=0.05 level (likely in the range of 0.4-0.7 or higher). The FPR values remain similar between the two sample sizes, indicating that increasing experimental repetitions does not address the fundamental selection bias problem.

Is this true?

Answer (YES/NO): NO